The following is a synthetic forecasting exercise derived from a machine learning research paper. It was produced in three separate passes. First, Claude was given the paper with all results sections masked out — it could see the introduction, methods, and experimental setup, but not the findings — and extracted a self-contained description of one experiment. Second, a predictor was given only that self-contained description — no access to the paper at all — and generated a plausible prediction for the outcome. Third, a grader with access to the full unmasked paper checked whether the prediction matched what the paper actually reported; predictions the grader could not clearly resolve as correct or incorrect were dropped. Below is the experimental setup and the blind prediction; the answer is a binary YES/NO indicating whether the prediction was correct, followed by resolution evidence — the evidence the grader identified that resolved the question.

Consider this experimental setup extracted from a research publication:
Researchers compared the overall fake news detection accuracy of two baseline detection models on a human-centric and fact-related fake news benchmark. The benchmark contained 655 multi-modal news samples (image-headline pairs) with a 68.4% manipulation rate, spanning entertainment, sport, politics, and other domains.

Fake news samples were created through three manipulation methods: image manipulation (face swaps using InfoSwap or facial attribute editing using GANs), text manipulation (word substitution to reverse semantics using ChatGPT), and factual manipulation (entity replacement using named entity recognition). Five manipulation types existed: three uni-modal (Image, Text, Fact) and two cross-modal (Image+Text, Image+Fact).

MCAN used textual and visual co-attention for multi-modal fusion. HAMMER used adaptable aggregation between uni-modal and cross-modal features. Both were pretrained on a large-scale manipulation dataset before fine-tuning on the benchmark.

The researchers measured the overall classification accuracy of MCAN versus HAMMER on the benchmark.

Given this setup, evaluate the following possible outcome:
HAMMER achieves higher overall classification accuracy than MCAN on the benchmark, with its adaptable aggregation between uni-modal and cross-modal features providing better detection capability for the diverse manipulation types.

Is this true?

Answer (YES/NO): YES